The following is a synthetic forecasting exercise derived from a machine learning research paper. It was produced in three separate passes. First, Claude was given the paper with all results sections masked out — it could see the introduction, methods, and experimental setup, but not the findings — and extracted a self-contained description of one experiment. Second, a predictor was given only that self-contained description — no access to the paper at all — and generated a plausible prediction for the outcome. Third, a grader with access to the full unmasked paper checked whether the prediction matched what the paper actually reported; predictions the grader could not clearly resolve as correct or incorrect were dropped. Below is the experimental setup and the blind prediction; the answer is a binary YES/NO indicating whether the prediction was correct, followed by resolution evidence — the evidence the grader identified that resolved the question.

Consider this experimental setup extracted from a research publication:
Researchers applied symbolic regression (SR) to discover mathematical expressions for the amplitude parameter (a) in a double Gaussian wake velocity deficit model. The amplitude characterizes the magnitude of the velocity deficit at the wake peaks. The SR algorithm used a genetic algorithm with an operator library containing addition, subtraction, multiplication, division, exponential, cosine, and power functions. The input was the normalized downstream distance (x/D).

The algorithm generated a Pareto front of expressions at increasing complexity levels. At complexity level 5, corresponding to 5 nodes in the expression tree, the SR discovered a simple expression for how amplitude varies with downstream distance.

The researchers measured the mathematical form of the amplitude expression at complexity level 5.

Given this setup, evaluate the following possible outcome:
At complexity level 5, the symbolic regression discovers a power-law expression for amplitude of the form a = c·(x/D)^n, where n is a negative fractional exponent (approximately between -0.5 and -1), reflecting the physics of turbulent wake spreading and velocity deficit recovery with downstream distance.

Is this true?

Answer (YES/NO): NO